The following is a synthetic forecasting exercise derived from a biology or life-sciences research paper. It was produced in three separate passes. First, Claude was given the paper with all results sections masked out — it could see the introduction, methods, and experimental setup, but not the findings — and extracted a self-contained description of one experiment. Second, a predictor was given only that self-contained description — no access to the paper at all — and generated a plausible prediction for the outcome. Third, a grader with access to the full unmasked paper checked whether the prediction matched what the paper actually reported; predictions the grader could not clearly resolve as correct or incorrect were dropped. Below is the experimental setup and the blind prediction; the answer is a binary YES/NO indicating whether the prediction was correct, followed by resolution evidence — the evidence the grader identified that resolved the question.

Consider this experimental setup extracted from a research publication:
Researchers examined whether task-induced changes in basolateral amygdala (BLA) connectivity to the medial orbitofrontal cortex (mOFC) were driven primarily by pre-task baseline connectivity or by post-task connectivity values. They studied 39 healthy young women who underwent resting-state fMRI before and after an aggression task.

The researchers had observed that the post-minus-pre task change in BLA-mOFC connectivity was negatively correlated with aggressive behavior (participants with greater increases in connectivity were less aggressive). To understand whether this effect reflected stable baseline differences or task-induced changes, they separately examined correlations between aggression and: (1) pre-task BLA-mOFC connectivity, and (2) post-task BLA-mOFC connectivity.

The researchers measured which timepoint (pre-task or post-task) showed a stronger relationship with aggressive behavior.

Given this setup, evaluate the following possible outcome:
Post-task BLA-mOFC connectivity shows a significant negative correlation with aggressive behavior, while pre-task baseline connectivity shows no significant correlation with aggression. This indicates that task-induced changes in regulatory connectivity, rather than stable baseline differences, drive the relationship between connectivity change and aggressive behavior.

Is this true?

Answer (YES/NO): NO